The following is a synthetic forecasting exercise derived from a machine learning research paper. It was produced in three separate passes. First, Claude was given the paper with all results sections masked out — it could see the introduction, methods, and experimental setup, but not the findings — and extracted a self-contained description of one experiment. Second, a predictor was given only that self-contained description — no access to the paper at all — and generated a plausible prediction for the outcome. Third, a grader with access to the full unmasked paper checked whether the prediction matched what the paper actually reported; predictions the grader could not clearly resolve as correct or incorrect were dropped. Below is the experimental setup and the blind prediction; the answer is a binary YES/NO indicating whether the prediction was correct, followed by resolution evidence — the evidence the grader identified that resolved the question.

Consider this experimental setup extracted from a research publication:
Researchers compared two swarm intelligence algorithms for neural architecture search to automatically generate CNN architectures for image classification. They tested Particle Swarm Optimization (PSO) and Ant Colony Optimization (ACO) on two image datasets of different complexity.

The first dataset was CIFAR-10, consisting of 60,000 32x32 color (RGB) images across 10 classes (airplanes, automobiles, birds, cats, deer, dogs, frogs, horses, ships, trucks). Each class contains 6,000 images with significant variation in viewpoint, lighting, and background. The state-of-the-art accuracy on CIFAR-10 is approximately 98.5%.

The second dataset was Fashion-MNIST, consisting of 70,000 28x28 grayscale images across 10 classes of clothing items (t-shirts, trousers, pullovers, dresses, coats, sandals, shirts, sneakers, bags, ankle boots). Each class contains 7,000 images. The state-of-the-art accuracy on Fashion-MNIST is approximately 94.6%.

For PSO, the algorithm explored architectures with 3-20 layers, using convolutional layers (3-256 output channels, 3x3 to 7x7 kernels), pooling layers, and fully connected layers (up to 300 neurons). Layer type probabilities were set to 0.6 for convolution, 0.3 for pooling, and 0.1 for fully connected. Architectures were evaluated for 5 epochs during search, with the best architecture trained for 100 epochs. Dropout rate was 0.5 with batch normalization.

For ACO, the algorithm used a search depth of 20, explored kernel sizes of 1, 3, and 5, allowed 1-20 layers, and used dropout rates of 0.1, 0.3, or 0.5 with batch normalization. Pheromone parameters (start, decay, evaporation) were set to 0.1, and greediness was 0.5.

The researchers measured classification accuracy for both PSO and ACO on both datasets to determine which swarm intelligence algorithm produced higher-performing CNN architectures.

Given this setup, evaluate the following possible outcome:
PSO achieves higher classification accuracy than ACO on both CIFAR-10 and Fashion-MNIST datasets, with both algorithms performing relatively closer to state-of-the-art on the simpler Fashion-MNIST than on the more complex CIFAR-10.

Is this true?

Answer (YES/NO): YES